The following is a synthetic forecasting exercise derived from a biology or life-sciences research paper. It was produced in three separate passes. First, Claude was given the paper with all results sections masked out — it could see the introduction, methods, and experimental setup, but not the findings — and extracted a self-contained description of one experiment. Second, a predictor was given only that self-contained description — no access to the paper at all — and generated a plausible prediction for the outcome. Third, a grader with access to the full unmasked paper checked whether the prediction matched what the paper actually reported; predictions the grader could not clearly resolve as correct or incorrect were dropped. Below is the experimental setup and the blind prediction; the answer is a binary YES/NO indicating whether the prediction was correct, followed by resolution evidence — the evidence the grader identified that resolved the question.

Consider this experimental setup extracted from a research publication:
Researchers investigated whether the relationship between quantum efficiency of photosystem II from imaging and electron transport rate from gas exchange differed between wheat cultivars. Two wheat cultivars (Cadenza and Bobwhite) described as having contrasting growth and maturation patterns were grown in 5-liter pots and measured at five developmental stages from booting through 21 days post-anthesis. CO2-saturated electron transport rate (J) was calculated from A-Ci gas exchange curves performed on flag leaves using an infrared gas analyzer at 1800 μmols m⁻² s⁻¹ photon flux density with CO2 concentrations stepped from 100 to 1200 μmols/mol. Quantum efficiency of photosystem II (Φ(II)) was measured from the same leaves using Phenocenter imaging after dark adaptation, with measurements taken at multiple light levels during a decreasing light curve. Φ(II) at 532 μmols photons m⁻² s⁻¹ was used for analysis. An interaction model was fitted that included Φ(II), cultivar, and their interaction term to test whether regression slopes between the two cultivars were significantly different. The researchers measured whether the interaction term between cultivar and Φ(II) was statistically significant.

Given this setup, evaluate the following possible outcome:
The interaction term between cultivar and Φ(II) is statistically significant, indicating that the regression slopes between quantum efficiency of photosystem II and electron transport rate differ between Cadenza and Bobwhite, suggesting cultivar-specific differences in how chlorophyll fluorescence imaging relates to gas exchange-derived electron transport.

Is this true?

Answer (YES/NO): YES